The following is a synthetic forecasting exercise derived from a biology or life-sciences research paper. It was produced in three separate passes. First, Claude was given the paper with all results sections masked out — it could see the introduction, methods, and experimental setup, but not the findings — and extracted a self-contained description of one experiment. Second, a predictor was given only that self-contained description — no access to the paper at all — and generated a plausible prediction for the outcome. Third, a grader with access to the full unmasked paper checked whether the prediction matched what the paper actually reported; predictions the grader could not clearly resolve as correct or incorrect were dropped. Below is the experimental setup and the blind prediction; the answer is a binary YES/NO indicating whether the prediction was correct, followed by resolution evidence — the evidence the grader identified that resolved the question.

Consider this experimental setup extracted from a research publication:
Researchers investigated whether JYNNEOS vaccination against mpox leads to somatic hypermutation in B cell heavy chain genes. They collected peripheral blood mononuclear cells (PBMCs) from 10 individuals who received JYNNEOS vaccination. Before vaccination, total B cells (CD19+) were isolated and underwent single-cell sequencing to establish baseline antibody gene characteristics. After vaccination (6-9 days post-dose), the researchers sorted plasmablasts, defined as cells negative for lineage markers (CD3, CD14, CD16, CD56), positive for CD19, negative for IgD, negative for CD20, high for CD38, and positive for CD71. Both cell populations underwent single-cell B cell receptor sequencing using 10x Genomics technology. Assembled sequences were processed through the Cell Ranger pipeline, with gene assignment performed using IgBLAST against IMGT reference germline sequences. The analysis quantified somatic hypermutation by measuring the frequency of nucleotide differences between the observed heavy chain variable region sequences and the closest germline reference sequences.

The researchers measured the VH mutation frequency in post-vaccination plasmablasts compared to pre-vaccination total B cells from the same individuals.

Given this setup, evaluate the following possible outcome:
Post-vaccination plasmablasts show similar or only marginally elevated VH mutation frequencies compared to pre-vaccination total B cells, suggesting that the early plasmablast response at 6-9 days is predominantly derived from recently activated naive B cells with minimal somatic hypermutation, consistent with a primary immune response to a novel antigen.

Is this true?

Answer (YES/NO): YES